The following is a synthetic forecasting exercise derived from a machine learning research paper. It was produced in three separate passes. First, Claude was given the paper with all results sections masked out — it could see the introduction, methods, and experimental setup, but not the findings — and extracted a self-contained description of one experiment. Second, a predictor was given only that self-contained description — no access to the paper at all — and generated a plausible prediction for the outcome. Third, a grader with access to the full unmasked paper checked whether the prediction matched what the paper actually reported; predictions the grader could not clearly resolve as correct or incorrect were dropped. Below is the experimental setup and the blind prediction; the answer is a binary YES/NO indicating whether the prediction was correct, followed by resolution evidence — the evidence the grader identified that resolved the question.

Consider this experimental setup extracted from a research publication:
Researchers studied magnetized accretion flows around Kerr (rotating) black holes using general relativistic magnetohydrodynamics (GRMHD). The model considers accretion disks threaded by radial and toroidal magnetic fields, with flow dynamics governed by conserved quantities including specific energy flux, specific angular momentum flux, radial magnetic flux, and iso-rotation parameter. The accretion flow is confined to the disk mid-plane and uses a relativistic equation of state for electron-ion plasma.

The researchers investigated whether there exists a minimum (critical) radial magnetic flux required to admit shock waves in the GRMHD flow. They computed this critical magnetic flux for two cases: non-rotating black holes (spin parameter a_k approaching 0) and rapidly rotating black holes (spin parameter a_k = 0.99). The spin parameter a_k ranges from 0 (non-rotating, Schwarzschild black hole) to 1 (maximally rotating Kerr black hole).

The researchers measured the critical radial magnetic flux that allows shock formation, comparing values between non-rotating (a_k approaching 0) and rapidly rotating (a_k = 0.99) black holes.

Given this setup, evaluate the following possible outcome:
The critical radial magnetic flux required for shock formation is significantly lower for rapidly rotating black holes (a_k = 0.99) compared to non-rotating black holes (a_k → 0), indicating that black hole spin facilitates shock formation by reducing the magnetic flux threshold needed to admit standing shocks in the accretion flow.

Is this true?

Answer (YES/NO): NO